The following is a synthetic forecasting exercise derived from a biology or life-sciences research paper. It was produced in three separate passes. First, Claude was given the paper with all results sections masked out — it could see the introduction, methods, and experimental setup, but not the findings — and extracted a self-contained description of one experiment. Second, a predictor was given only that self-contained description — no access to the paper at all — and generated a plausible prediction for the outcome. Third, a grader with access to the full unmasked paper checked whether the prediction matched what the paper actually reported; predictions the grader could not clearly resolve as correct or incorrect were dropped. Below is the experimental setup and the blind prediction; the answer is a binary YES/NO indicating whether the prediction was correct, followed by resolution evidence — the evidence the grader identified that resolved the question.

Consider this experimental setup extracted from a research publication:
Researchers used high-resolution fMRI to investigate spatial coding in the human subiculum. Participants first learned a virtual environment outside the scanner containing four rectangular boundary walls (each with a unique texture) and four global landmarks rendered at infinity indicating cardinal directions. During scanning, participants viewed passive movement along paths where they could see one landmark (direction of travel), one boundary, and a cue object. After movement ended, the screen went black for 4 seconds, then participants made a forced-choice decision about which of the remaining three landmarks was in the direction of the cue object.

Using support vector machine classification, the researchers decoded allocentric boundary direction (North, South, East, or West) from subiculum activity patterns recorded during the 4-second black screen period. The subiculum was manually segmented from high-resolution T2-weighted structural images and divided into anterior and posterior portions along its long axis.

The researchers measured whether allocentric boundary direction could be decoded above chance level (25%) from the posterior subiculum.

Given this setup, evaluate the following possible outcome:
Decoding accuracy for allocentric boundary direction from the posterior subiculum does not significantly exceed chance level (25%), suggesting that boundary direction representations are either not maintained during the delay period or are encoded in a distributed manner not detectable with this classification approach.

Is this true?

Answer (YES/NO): NO